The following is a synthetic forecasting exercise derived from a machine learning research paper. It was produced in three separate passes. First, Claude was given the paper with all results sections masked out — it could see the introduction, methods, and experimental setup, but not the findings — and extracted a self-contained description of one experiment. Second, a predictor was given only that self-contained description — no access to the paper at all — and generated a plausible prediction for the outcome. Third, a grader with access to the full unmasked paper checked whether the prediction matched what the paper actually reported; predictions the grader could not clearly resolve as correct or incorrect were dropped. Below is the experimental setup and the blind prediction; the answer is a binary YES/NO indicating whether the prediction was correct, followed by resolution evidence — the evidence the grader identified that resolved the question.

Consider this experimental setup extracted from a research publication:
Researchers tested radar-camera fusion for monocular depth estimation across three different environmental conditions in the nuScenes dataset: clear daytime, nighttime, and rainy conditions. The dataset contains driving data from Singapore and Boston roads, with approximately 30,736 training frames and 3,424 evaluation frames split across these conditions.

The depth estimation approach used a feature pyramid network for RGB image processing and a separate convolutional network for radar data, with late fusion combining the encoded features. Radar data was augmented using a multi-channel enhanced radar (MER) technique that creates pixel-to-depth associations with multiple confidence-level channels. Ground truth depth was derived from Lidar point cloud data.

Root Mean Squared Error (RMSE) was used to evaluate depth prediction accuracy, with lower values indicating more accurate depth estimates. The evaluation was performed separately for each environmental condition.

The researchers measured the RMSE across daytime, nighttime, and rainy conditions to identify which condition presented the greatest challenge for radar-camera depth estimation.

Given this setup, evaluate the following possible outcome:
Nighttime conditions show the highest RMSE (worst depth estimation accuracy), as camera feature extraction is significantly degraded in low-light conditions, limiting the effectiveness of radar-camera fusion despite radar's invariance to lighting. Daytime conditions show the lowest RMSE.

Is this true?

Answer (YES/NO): YES